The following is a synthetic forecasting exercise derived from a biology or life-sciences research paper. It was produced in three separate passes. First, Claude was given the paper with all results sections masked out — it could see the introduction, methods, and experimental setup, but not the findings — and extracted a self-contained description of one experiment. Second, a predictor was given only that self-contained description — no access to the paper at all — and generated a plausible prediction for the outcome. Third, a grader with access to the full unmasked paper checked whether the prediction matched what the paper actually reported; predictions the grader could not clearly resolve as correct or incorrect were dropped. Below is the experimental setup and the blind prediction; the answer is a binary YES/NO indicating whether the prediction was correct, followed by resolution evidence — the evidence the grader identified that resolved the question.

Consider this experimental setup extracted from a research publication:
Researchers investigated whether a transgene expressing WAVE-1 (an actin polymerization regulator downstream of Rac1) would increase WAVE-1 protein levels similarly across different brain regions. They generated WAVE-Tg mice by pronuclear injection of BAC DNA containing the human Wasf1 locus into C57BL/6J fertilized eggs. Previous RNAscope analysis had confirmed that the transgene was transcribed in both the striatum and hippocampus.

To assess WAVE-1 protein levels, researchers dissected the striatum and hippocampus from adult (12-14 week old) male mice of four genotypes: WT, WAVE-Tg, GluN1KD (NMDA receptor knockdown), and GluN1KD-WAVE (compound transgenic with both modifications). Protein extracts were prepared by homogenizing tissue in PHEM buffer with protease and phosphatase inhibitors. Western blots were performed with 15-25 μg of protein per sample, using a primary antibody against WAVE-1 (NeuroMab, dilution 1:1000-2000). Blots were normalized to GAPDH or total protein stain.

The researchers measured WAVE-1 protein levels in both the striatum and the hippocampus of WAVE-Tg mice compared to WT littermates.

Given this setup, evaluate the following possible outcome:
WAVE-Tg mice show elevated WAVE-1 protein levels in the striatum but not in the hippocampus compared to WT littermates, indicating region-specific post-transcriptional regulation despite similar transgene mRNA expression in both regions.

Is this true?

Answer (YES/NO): YES